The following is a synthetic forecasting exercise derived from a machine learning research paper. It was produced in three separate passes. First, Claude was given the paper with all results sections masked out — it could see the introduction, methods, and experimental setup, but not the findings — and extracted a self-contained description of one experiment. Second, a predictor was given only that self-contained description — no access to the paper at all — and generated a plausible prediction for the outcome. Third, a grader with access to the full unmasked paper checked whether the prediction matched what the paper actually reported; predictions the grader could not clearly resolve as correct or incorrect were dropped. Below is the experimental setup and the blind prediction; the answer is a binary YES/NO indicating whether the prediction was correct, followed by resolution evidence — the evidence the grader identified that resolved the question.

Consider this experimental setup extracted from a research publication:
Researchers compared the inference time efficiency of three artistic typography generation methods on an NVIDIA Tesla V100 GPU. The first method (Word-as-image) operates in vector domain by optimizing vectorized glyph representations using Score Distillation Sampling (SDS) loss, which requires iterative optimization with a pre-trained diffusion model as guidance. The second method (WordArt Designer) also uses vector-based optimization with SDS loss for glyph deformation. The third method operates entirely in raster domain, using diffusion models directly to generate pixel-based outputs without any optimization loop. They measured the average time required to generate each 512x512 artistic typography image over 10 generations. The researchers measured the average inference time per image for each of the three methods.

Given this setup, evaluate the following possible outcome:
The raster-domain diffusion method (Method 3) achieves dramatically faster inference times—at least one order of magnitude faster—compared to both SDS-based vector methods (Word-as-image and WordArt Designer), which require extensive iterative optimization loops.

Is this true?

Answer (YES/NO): NO